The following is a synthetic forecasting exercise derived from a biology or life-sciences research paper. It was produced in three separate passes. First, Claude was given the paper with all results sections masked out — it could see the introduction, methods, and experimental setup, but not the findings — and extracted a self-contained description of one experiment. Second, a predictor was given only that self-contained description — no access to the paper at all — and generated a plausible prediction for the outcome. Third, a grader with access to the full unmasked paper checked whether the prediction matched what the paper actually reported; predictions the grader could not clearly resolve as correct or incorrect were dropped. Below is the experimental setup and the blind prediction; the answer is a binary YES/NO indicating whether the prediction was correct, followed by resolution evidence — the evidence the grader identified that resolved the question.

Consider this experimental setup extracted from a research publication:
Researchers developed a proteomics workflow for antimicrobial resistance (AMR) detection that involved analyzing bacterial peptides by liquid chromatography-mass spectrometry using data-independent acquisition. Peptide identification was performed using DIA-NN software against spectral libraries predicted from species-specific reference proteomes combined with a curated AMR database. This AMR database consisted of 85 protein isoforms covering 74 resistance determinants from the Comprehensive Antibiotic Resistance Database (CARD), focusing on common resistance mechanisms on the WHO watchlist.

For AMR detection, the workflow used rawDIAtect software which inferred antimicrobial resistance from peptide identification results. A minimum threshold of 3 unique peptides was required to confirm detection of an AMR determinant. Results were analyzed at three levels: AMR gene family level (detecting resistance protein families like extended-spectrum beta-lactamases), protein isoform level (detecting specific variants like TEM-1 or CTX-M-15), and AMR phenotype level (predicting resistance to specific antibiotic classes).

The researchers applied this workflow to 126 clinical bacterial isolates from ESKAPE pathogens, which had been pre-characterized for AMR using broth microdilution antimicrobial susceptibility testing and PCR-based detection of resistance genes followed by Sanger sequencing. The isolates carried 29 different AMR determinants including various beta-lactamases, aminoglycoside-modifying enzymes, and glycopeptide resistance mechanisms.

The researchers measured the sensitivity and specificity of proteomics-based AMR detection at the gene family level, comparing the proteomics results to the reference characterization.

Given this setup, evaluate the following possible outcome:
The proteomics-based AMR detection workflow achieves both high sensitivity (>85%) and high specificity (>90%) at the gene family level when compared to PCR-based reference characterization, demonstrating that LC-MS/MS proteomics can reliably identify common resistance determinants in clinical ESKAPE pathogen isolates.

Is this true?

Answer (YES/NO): YES